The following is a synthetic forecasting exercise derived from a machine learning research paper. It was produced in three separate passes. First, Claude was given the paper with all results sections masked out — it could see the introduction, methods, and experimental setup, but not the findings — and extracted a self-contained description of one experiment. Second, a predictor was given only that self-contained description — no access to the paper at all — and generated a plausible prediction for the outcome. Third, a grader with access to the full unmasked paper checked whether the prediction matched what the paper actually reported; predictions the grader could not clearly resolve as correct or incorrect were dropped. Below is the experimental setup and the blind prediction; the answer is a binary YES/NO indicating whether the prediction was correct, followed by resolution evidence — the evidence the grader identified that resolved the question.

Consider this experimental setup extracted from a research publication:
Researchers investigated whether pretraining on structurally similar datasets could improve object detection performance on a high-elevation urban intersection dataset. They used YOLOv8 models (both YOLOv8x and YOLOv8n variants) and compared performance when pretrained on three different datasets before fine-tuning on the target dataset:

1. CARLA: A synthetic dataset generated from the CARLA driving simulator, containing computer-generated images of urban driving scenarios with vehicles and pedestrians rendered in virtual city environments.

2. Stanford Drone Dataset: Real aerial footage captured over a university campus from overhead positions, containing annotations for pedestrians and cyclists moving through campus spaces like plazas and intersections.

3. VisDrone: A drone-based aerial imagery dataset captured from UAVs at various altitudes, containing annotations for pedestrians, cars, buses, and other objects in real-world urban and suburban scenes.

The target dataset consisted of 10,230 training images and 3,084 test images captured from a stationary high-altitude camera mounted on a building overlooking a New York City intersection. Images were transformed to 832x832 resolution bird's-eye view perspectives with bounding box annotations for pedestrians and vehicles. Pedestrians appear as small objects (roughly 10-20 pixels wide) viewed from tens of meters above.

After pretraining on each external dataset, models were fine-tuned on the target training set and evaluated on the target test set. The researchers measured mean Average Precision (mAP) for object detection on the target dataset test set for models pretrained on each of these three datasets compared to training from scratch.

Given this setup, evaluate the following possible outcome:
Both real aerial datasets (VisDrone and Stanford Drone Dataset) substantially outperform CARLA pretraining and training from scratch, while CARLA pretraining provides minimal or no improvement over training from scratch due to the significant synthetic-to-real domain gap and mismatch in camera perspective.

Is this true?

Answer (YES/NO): NO